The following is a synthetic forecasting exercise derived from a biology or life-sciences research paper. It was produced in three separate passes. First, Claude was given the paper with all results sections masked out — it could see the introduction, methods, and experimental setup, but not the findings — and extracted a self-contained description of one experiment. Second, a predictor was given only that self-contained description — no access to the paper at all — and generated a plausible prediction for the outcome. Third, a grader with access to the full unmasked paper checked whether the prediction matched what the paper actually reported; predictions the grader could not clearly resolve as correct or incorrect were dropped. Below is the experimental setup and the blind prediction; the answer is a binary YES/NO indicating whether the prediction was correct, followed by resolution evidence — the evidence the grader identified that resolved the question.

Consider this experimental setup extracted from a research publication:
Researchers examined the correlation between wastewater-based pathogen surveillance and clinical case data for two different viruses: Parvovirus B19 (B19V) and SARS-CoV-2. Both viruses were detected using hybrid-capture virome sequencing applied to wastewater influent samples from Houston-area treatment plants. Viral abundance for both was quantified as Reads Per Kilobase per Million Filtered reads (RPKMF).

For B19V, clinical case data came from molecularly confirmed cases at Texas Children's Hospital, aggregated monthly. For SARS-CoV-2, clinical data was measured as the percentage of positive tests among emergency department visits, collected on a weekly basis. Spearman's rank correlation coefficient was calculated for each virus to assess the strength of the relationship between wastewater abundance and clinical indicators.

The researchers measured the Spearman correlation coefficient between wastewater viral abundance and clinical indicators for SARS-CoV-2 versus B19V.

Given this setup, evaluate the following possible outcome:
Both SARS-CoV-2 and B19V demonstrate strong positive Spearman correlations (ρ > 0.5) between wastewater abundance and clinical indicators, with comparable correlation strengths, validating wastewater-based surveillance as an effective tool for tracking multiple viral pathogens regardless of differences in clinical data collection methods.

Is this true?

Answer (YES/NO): NO